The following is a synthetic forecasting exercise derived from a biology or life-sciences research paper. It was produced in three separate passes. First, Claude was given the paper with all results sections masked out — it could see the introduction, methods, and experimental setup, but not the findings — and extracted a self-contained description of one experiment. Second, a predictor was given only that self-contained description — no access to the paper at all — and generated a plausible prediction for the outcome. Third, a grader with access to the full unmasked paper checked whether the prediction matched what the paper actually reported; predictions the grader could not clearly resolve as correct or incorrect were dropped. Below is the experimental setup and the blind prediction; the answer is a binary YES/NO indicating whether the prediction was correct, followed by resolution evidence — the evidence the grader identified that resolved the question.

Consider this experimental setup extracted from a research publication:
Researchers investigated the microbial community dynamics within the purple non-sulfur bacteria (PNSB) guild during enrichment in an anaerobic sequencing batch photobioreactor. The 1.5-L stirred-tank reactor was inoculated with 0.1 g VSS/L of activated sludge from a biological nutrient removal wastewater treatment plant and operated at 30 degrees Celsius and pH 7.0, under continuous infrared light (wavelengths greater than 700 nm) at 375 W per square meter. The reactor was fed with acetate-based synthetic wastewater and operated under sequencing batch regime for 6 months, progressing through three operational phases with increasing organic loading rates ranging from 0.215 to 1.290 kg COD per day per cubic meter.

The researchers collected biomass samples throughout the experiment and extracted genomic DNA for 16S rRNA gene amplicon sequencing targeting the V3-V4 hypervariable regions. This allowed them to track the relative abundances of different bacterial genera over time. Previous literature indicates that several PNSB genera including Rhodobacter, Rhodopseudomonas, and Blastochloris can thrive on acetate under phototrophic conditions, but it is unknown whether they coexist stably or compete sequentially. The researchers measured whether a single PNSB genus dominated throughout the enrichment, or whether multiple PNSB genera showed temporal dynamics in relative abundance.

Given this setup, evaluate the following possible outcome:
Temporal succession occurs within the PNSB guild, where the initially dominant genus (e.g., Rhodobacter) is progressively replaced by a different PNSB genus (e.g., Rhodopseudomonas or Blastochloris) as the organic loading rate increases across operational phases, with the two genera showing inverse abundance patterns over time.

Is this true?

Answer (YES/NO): YES